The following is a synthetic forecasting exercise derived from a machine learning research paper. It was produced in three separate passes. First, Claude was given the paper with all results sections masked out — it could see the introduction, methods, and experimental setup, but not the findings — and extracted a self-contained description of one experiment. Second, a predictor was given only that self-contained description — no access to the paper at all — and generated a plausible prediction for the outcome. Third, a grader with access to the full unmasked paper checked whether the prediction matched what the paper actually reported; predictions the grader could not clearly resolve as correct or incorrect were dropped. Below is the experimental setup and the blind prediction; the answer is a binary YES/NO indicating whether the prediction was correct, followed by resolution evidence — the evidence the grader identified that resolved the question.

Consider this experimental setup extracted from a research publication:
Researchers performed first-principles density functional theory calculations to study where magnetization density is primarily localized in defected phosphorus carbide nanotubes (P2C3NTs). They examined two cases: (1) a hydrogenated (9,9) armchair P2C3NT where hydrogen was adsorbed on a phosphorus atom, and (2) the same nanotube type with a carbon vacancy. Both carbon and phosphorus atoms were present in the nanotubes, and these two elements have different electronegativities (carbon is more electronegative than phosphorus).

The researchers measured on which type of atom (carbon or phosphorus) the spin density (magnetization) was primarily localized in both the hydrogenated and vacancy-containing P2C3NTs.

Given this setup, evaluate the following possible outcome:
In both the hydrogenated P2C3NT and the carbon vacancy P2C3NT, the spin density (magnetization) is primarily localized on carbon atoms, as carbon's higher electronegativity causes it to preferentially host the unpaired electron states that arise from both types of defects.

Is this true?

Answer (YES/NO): YES